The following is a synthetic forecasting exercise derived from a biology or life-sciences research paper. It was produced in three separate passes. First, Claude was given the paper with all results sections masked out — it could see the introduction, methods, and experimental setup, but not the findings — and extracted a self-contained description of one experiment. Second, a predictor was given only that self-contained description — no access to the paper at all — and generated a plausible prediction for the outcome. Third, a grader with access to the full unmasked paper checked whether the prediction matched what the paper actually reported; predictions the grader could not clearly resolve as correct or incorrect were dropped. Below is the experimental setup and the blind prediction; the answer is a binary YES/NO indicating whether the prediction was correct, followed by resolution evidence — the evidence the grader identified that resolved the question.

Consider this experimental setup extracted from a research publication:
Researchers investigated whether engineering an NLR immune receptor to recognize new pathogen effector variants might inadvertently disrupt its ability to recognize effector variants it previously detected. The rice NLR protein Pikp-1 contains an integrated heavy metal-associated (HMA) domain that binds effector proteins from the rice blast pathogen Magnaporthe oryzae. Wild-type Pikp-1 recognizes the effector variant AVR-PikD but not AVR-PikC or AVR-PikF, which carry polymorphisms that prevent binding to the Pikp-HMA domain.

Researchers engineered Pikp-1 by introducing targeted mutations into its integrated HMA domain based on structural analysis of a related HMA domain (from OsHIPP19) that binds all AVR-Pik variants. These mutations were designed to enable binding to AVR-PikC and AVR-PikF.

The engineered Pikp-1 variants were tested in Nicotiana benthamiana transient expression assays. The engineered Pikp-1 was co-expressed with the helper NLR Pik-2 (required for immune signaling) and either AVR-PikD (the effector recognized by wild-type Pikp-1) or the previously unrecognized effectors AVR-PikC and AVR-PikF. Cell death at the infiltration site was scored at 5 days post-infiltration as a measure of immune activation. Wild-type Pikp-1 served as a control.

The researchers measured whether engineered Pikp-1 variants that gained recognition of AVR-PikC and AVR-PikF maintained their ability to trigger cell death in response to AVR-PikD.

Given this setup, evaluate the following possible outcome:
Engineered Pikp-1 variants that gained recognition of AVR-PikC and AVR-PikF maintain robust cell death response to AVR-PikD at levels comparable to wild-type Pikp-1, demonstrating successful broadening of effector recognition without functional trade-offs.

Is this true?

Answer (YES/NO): YES